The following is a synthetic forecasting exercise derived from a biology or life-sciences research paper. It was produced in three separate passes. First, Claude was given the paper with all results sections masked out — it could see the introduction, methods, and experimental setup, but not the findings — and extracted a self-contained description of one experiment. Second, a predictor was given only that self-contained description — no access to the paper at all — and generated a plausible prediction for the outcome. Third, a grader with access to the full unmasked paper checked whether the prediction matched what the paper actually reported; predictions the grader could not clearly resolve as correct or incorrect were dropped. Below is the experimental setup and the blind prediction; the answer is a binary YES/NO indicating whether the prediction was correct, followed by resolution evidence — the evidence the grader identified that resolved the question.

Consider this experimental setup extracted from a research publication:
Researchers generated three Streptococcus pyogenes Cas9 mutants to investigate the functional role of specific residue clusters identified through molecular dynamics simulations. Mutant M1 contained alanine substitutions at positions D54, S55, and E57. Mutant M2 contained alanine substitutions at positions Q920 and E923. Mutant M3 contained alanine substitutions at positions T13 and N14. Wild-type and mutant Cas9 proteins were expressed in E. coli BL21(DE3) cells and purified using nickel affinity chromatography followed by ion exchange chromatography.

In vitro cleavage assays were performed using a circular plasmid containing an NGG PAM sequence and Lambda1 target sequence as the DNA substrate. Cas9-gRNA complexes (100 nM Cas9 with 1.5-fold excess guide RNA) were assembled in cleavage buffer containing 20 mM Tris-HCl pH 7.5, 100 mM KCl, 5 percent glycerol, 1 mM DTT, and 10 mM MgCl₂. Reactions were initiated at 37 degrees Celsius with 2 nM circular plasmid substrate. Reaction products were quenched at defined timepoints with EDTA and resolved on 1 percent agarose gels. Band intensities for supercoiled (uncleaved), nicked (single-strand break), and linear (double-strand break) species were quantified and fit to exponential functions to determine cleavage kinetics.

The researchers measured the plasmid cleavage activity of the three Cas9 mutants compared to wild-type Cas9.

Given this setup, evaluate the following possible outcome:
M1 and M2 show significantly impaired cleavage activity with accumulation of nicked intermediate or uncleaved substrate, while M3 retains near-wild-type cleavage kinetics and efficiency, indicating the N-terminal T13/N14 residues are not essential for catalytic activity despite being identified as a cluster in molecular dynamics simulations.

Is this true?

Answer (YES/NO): NO